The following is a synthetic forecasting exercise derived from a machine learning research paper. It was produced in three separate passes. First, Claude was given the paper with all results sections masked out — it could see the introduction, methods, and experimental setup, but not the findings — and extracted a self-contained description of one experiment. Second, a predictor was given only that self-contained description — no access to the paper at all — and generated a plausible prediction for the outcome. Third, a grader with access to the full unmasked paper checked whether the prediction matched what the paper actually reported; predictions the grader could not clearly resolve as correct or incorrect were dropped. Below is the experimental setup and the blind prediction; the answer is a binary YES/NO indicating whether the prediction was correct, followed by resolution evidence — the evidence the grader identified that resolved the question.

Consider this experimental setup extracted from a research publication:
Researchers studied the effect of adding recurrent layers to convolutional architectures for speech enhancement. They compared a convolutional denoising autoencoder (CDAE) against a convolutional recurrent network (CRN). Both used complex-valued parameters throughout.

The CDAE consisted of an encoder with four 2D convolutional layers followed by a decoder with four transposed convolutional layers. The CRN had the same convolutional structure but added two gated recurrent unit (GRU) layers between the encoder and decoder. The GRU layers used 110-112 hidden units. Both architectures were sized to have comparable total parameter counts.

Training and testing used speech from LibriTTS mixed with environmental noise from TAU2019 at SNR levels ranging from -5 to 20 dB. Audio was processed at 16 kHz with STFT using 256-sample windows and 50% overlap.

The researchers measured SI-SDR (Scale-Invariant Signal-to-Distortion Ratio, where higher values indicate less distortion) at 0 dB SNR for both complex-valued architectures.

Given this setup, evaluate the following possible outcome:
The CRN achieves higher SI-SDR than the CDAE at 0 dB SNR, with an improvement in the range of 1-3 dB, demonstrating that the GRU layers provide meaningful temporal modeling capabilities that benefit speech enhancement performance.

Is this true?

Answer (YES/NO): NO